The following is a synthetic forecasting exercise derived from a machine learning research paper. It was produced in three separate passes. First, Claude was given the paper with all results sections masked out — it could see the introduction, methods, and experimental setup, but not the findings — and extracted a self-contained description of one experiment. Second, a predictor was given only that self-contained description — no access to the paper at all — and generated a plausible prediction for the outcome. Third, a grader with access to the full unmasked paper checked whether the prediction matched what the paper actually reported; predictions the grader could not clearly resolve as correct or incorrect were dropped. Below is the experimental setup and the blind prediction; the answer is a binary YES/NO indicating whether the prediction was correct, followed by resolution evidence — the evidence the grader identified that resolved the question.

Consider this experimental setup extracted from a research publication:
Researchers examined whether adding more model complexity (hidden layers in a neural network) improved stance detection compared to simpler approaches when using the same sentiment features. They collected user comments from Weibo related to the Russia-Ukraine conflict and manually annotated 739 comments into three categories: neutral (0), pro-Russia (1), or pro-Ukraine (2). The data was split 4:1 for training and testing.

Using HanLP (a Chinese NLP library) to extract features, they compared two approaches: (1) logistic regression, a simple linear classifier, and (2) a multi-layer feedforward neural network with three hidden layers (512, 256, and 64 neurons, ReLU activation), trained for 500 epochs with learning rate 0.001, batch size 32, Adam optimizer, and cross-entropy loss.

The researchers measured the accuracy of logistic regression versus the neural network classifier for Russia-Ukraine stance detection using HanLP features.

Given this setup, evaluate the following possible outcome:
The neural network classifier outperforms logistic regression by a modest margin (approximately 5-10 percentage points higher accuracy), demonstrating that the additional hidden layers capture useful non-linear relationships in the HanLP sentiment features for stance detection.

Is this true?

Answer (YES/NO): YES